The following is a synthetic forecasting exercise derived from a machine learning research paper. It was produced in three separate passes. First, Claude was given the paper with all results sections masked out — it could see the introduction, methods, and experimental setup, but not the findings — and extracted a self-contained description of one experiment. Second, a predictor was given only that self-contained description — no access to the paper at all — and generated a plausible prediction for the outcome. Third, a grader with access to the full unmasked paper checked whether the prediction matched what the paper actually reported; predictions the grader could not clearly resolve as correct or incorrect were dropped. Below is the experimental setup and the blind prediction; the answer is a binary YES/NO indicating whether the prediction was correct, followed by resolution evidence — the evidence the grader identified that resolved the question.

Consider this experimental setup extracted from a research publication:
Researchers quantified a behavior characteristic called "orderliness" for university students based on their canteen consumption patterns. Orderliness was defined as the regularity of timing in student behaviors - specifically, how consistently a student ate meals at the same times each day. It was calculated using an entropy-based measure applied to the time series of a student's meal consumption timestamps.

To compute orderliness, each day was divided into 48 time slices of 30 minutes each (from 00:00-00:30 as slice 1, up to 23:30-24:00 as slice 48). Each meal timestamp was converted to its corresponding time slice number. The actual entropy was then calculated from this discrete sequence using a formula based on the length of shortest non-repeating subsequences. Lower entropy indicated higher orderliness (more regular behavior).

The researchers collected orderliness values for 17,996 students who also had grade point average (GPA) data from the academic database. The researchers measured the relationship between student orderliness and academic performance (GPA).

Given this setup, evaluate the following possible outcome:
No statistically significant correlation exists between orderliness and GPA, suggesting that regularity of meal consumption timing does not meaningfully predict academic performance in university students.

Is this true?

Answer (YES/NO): NO